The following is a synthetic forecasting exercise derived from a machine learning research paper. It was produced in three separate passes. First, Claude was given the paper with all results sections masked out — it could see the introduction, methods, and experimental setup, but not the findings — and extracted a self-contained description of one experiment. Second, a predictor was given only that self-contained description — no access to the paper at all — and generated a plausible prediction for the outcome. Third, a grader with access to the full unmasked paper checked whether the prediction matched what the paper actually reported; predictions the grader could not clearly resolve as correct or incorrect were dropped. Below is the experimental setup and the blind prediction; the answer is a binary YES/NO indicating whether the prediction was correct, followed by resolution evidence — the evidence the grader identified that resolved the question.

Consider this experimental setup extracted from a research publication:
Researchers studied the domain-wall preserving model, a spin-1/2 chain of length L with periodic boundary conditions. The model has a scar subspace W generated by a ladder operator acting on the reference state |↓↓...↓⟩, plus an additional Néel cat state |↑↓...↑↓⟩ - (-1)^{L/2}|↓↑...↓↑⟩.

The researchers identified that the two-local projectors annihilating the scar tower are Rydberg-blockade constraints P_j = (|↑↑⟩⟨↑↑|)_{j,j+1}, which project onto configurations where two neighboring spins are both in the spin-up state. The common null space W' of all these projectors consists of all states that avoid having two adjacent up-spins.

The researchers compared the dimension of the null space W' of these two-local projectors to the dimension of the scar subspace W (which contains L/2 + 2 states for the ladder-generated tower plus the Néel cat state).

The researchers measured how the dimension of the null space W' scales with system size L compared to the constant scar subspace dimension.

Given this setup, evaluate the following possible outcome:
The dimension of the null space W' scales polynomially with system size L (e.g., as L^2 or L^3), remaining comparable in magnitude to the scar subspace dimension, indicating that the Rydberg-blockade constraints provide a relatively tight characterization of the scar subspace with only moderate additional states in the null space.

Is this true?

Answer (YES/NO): NO